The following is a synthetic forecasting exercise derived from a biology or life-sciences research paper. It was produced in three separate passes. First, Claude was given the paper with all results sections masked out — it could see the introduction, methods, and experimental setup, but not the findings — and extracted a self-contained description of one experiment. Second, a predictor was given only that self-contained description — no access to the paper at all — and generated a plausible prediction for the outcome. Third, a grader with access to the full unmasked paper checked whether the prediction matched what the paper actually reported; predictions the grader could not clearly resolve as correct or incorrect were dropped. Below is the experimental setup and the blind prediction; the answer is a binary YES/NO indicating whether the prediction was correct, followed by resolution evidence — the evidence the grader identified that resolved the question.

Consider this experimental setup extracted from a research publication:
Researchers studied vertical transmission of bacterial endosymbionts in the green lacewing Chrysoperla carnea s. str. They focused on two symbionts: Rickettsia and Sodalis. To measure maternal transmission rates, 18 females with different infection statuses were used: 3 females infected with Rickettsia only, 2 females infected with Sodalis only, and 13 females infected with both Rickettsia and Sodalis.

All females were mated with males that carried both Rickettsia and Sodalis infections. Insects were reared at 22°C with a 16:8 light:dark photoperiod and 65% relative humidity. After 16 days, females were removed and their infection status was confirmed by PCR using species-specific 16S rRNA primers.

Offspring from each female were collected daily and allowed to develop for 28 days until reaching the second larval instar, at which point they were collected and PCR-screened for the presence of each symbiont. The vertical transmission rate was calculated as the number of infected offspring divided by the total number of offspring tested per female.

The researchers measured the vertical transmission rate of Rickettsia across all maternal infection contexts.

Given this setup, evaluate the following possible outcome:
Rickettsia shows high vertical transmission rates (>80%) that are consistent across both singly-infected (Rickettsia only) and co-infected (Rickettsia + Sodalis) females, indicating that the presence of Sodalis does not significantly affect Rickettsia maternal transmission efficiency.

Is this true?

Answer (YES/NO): NO